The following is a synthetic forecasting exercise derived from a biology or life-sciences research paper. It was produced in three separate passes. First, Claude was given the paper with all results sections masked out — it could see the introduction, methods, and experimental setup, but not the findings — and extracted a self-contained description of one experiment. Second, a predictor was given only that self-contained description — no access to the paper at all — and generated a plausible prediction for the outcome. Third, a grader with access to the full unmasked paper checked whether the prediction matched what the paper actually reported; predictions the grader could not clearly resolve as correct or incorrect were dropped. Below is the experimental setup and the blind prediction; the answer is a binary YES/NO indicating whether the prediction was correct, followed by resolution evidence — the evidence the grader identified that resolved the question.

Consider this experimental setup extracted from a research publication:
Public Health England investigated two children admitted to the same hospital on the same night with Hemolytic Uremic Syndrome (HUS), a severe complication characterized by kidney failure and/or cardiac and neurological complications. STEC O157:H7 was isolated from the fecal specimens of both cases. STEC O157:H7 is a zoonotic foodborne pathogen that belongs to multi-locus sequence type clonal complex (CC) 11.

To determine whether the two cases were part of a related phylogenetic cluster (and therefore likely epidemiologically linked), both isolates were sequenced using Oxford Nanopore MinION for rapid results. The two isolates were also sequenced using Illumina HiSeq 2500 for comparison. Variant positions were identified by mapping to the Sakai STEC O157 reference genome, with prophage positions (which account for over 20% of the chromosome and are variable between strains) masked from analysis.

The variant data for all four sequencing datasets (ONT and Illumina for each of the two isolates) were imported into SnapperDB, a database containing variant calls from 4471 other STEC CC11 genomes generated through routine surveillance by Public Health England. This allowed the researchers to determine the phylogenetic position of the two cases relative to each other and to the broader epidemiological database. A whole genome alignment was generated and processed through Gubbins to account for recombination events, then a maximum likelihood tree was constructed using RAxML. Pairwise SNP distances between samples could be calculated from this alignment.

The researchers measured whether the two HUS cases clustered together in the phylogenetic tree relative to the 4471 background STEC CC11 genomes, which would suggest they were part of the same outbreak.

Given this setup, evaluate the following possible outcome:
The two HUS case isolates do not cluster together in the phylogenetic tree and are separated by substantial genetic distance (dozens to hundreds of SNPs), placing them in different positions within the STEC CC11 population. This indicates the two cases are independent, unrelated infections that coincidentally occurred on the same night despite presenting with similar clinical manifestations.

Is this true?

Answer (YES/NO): YES